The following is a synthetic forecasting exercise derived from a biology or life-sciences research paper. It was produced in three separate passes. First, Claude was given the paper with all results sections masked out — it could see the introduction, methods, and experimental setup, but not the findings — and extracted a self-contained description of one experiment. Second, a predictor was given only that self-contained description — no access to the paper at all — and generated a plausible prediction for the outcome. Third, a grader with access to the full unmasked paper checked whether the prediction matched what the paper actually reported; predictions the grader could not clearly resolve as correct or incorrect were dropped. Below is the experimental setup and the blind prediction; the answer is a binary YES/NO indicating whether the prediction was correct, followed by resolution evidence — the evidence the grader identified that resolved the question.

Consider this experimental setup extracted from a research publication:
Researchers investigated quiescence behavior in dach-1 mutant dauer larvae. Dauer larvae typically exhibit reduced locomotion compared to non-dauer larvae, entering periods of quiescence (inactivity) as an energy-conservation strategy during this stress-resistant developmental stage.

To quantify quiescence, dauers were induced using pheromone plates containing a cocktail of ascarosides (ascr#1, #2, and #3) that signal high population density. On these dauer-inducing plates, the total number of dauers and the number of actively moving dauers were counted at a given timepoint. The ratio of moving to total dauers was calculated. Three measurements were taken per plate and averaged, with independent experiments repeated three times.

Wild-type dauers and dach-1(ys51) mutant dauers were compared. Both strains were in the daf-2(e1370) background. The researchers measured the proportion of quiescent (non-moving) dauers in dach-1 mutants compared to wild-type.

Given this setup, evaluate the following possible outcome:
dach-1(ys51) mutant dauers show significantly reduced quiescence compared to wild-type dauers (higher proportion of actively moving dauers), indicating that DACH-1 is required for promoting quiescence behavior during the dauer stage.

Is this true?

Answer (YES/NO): YES